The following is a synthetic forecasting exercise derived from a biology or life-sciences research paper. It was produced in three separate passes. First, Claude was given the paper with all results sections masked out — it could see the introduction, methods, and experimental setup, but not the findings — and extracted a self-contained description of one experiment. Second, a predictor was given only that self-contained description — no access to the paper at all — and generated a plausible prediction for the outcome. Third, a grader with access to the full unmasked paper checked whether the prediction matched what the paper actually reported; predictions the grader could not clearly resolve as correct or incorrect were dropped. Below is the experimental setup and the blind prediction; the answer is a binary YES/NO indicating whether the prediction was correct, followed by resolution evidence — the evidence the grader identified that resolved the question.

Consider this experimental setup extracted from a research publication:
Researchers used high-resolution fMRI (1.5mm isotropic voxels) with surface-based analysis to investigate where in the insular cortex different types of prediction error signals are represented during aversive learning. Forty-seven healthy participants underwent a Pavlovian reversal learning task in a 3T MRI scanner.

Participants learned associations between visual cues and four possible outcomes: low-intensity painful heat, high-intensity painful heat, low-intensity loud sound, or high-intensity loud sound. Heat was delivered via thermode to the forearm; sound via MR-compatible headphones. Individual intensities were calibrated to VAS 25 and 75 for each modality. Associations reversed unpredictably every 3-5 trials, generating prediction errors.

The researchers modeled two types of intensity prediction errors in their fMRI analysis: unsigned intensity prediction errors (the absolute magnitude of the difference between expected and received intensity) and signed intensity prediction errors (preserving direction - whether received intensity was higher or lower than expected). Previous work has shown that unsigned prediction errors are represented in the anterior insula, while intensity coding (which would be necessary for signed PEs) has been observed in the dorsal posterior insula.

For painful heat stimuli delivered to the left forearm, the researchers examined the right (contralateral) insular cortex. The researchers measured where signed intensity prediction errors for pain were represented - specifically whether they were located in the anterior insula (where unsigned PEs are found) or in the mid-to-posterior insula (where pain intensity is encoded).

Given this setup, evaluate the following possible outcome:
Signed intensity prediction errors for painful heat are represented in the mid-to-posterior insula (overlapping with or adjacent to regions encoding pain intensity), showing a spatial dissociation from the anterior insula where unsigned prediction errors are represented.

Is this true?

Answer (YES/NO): YES